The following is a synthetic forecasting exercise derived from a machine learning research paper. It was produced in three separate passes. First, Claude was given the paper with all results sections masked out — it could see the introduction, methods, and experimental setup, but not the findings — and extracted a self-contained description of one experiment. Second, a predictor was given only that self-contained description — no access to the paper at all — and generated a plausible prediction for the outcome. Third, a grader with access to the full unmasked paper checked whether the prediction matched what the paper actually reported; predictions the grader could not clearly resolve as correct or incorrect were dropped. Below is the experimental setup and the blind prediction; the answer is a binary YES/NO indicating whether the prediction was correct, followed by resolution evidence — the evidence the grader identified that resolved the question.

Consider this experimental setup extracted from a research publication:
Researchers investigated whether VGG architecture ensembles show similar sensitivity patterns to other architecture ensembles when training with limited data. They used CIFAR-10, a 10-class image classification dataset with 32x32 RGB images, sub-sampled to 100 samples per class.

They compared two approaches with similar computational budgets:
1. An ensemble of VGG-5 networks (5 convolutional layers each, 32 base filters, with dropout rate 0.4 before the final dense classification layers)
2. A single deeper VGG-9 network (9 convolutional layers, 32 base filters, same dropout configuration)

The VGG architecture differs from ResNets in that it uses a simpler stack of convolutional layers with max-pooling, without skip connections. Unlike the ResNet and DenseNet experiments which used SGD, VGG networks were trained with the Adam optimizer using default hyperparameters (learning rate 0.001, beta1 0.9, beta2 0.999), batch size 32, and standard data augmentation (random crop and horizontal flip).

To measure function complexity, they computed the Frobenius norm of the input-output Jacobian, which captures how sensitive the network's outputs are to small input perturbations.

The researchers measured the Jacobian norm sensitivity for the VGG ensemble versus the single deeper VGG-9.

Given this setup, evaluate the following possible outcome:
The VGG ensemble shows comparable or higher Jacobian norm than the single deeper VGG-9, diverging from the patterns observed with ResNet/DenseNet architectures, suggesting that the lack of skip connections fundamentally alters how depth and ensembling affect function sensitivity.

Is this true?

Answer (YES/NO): NO